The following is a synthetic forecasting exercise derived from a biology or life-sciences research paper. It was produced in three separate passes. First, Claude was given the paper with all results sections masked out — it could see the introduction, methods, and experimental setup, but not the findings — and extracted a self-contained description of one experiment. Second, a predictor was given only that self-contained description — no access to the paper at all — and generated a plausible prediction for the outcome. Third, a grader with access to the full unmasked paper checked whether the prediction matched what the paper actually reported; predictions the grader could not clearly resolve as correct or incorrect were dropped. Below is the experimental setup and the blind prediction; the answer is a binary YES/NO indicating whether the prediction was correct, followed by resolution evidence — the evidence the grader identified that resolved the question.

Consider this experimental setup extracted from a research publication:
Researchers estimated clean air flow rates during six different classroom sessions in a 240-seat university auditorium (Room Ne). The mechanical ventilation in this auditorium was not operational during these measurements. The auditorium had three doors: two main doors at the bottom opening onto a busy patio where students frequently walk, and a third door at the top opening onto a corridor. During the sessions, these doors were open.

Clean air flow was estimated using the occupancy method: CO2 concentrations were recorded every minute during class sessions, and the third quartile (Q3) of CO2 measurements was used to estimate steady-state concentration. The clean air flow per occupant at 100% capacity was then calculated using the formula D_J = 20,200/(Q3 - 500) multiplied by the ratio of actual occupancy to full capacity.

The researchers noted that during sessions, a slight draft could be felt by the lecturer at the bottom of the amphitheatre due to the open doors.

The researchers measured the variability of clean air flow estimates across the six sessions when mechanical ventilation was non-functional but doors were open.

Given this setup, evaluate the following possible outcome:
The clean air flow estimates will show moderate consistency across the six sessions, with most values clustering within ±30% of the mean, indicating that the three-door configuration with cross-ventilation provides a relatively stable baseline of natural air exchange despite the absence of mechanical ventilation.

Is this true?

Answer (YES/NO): YES